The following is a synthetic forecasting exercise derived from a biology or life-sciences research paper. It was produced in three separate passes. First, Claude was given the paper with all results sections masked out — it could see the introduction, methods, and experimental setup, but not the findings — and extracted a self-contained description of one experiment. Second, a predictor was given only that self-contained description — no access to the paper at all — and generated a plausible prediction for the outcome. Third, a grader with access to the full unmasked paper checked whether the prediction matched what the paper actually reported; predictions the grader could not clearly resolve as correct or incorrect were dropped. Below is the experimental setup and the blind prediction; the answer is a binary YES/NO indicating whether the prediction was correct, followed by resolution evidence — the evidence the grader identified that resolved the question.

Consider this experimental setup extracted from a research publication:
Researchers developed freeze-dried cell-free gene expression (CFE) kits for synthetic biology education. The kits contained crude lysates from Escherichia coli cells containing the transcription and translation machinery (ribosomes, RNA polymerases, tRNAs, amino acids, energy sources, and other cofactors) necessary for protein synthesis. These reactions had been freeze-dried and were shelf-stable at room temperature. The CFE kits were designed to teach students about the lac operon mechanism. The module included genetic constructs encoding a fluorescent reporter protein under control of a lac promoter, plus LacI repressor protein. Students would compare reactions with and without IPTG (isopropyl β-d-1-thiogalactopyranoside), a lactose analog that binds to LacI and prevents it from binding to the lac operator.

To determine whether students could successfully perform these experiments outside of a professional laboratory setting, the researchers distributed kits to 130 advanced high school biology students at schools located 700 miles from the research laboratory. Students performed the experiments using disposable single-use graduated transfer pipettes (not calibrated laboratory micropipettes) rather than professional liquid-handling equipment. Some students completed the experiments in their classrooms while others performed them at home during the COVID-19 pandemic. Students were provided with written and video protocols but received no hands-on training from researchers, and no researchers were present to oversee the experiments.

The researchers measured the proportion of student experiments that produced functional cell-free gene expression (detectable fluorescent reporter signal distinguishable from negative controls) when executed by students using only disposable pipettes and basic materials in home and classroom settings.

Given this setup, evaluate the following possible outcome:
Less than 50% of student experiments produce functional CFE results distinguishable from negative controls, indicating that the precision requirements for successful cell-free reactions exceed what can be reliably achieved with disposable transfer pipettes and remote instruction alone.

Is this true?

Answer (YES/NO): NO